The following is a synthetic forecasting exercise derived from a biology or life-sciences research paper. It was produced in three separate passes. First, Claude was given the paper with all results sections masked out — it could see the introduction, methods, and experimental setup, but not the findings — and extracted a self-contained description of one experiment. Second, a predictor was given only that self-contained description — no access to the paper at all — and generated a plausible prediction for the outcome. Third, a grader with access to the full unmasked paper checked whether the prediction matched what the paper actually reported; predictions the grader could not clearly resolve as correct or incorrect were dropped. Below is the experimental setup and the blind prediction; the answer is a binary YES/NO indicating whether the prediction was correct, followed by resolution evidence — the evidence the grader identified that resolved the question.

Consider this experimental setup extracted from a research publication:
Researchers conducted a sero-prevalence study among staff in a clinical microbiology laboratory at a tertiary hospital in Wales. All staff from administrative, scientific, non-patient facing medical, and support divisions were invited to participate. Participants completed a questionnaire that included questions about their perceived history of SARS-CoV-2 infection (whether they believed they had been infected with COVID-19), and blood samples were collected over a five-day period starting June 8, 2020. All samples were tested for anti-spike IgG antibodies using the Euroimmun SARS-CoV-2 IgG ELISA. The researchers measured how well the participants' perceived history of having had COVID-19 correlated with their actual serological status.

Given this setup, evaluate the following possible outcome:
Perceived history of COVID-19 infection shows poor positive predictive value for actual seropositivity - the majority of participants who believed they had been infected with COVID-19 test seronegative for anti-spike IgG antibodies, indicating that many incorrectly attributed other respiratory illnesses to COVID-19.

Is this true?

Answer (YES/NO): NO